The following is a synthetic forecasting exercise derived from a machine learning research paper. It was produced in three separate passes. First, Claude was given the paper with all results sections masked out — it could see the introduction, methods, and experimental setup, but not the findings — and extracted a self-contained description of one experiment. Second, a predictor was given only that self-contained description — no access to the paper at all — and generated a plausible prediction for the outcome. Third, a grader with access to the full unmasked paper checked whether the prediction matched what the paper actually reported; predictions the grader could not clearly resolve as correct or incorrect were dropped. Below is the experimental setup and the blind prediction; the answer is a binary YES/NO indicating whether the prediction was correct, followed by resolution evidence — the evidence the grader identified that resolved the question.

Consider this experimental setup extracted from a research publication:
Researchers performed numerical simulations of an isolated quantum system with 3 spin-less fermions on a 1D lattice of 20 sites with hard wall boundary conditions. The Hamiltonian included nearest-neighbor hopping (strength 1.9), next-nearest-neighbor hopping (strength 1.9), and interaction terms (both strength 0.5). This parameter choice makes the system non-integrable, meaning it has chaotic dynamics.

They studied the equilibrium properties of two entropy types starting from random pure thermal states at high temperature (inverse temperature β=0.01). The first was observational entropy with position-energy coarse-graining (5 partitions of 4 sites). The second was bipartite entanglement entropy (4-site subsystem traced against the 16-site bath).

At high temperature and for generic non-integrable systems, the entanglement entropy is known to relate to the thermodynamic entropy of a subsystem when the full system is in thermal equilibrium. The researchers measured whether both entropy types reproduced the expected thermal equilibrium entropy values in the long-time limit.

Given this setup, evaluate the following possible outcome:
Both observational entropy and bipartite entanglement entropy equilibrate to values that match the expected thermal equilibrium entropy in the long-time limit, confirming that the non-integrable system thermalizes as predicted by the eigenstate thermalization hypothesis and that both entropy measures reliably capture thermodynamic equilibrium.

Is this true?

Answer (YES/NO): YES